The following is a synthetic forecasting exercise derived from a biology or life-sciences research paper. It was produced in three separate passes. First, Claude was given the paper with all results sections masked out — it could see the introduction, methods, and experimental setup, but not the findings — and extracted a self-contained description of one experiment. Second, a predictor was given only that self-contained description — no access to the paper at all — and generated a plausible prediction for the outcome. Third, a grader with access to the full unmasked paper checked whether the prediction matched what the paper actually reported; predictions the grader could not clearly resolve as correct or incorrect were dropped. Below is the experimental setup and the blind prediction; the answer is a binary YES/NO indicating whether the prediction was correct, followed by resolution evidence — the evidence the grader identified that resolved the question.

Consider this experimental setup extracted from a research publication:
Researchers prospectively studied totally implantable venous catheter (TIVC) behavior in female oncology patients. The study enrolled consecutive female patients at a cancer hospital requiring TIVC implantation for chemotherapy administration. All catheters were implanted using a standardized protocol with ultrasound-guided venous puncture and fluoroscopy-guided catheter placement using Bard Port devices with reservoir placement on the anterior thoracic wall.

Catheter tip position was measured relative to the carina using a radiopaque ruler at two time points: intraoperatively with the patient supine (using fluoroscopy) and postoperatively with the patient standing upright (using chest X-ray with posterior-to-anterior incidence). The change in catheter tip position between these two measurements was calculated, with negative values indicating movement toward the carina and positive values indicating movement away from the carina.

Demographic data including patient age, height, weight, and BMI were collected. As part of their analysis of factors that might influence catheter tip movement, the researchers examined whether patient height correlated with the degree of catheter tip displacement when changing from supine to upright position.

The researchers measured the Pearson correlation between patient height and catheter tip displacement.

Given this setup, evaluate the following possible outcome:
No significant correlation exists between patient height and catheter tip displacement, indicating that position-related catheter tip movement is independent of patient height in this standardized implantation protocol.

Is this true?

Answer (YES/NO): YES